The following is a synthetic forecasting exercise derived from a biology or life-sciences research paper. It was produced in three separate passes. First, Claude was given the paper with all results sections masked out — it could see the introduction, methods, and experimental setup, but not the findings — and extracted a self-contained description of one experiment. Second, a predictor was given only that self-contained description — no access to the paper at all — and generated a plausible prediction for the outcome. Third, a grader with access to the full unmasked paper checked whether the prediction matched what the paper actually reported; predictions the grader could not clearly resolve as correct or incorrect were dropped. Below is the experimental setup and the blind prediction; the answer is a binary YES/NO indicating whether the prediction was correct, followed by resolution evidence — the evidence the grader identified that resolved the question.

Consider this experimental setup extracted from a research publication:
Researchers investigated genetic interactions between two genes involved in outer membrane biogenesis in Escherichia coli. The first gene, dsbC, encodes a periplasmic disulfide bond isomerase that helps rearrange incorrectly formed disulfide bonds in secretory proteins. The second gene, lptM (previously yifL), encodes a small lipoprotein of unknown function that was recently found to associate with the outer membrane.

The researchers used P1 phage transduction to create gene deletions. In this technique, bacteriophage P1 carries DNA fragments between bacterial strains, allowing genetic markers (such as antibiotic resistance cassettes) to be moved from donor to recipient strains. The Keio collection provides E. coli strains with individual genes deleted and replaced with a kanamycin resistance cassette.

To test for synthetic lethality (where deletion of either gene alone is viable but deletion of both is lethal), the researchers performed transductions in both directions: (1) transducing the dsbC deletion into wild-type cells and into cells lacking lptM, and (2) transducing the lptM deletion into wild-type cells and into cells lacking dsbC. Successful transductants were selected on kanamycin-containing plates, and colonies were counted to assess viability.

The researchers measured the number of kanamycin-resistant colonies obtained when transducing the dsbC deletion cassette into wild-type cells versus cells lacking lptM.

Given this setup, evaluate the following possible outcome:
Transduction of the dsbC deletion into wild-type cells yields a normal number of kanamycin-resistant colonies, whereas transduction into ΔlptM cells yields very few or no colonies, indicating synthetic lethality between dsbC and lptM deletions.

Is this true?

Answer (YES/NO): YES